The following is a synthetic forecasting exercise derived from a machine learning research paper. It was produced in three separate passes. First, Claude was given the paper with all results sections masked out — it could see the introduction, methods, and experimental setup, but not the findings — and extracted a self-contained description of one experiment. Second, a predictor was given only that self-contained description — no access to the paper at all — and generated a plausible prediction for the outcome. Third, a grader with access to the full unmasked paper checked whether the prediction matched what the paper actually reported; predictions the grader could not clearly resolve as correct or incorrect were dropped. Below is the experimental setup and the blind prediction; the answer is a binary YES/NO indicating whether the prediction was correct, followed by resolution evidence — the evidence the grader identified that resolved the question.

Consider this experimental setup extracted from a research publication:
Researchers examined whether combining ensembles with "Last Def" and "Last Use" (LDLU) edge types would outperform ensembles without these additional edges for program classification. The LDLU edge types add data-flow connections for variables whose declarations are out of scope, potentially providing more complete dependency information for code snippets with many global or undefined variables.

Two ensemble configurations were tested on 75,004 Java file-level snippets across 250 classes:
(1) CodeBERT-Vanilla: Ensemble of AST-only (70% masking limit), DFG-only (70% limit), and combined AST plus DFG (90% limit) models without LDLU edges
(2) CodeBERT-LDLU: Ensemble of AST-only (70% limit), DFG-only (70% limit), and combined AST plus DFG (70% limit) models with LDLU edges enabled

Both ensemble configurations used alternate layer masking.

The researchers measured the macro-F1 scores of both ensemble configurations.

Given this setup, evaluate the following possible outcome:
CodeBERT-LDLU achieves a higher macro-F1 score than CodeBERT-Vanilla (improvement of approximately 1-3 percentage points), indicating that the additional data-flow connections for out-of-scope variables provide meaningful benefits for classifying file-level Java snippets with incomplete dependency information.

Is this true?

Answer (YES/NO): NO